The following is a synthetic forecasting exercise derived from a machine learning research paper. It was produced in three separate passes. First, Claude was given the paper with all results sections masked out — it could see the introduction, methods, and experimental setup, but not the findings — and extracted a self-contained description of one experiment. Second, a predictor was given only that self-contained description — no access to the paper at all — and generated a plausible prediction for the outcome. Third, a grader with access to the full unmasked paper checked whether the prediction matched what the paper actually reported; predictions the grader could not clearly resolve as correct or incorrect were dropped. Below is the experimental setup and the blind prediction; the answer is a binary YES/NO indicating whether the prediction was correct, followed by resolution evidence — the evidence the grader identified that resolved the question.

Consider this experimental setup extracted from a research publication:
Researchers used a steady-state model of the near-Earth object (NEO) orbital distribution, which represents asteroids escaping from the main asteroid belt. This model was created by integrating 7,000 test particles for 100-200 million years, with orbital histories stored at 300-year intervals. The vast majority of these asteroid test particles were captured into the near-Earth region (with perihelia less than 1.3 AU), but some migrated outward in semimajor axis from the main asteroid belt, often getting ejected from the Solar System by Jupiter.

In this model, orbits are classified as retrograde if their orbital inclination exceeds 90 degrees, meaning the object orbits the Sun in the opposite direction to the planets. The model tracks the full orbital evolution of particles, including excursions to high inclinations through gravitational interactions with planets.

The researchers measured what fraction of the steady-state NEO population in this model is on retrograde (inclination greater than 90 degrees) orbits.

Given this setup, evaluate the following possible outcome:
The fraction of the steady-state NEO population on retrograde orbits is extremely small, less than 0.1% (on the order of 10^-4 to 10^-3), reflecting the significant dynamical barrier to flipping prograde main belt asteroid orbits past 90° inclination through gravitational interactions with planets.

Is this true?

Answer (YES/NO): NO